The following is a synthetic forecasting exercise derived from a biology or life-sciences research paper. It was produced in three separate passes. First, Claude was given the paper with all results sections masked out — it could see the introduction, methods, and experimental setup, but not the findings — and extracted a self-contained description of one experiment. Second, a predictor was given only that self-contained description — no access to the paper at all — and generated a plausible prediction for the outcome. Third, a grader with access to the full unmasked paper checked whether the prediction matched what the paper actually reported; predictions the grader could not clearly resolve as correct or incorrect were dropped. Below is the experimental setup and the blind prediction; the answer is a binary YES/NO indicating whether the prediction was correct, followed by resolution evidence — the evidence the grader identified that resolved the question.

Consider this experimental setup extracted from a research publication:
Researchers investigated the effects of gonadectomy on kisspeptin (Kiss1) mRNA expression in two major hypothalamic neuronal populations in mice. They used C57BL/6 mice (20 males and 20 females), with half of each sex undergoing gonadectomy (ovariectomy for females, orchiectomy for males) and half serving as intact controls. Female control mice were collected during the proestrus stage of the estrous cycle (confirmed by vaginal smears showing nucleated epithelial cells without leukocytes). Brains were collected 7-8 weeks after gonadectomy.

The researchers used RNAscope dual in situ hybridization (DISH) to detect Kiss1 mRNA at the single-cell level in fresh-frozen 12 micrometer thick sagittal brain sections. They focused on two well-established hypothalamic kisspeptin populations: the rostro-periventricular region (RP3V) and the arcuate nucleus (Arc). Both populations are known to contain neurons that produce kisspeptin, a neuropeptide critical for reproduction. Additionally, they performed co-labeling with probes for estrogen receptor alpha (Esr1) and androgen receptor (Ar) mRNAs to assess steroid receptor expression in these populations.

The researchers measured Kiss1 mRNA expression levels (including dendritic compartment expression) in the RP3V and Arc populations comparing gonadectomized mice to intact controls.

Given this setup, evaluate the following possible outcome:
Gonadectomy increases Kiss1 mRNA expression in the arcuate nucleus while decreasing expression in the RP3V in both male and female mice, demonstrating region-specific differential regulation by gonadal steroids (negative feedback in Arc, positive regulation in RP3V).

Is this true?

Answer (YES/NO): YES